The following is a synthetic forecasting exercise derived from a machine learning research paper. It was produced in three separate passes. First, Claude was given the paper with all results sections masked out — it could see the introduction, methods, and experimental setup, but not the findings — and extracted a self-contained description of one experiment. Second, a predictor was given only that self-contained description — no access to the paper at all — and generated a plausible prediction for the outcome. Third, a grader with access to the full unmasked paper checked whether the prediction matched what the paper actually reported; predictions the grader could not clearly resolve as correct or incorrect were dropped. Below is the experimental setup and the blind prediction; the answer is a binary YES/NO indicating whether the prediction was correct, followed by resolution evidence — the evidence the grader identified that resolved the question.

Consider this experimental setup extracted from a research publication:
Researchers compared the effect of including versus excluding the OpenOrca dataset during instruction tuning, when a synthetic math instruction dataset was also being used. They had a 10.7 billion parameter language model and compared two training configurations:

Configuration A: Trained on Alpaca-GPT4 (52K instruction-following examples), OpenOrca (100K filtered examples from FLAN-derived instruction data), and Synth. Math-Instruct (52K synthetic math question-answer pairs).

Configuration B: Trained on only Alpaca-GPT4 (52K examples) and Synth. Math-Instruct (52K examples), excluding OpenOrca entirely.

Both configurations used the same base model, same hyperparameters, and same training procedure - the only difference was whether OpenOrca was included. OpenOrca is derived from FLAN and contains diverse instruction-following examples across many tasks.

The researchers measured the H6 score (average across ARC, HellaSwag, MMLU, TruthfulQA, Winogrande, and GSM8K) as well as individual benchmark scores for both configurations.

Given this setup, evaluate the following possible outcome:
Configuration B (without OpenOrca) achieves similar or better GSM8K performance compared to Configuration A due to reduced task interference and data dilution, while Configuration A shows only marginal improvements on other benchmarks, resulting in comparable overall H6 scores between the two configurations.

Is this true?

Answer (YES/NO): NO